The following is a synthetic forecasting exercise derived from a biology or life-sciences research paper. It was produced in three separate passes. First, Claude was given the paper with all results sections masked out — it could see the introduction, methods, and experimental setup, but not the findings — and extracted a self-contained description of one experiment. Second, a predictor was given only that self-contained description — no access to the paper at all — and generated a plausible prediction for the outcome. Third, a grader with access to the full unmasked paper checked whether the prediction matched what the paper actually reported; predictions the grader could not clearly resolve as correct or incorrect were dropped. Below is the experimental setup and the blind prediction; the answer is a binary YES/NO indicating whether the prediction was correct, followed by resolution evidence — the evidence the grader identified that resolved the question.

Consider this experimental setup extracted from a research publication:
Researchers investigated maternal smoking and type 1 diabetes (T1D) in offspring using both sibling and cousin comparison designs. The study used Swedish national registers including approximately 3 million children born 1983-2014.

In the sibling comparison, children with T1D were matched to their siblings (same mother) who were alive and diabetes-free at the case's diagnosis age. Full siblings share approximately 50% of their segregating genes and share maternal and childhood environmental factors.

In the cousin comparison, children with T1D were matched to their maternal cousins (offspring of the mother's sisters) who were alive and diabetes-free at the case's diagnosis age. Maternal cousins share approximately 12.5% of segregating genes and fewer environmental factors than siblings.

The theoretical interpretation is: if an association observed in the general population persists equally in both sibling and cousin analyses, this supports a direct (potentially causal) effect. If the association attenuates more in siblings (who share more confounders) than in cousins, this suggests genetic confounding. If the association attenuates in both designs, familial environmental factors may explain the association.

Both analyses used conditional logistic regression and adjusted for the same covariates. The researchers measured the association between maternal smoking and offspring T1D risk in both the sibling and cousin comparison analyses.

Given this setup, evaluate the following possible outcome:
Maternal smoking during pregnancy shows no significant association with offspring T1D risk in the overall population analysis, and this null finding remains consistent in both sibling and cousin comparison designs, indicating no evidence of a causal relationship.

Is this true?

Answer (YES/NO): NO